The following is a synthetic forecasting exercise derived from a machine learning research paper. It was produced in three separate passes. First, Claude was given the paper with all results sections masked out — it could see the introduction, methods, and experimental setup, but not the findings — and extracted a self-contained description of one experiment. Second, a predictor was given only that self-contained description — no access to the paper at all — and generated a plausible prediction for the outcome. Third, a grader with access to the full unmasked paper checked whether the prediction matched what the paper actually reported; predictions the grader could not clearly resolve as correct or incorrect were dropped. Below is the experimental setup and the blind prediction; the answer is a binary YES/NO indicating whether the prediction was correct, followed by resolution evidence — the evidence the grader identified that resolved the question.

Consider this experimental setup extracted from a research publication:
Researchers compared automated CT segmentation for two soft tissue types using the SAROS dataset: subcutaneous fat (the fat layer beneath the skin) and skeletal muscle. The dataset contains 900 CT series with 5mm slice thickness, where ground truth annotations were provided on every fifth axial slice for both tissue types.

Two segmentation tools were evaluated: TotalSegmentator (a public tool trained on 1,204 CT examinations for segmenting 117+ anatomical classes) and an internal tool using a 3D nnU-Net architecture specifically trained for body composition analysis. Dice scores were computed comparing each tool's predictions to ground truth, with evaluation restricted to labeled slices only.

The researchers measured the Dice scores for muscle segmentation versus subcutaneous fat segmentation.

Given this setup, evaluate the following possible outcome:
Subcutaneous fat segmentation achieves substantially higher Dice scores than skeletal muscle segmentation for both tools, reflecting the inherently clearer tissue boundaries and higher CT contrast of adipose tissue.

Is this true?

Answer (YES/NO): NO